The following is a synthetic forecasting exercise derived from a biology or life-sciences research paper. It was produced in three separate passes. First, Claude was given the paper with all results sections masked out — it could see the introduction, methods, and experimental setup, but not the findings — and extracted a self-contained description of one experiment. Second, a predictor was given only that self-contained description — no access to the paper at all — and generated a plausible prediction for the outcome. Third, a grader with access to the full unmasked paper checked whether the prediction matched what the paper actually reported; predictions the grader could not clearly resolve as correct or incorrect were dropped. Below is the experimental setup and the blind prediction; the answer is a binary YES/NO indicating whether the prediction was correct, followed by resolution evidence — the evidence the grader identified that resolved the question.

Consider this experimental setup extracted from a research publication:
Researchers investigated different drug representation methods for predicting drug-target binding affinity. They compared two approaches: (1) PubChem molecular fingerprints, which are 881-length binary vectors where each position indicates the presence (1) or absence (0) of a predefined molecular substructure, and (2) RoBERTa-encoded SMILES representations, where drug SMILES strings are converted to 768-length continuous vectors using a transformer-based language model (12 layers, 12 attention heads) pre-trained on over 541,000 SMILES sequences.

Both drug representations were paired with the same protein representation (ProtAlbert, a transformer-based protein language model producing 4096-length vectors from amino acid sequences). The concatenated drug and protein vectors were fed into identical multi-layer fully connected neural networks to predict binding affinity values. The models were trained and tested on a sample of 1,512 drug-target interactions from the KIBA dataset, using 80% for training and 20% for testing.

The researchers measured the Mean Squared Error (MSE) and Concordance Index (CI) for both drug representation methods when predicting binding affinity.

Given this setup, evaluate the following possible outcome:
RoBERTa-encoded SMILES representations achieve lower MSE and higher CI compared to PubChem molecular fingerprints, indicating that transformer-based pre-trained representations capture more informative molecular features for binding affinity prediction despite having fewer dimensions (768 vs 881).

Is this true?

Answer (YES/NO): NO